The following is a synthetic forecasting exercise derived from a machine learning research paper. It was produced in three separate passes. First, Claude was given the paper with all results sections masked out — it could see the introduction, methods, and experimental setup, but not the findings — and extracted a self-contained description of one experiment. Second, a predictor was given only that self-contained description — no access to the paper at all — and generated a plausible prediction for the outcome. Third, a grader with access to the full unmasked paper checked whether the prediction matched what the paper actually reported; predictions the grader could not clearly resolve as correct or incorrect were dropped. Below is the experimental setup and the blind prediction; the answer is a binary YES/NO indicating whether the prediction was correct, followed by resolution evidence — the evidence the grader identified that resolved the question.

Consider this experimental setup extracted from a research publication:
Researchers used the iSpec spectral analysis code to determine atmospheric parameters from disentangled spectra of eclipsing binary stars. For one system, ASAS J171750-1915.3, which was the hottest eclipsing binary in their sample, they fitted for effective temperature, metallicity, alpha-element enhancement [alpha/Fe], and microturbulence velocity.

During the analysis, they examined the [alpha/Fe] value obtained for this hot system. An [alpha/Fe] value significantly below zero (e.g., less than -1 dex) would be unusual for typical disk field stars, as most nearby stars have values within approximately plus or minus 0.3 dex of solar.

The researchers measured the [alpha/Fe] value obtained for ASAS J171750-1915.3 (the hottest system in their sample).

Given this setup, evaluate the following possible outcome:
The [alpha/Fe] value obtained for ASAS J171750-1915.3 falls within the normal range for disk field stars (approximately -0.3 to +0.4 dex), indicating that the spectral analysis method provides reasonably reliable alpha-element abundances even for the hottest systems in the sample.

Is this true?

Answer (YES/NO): NO